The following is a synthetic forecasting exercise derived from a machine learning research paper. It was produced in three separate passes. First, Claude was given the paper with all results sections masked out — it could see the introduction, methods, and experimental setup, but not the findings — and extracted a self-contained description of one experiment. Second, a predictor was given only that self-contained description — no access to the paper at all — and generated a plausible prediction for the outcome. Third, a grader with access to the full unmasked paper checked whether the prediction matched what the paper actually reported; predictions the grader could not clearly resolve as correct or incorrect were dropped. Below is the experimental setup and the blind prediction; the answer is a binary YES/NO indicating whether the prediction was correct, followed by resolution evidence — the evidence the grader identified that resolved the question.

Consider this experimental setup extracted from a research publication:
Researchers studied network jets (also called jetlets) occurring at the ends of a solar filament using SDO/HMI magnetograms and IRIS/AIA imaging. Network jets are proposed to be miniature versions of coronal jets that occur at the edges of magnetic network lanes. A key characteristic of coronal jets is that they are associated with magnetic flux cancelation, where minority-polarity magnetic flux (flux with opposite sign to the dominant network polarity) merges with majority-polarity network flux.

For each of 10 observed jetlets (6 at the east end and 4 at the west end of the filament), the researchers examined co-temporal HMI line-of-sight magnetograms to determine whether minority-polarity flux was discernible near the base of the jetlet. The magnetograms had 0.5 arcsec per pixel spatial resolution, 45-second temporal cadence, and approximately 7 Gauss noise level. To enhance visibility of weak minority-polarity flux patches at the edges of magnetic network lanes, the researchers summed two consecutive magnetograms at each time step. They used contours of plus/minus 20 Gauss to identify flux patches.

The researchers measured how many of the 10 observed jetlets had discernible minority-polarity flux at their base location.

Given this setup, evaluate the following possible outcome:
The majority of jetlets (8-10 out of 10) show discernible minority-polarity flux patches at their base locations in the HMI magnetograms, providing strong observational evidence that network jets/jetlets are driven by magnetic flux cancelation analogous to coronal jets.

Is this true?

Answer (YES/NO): YES